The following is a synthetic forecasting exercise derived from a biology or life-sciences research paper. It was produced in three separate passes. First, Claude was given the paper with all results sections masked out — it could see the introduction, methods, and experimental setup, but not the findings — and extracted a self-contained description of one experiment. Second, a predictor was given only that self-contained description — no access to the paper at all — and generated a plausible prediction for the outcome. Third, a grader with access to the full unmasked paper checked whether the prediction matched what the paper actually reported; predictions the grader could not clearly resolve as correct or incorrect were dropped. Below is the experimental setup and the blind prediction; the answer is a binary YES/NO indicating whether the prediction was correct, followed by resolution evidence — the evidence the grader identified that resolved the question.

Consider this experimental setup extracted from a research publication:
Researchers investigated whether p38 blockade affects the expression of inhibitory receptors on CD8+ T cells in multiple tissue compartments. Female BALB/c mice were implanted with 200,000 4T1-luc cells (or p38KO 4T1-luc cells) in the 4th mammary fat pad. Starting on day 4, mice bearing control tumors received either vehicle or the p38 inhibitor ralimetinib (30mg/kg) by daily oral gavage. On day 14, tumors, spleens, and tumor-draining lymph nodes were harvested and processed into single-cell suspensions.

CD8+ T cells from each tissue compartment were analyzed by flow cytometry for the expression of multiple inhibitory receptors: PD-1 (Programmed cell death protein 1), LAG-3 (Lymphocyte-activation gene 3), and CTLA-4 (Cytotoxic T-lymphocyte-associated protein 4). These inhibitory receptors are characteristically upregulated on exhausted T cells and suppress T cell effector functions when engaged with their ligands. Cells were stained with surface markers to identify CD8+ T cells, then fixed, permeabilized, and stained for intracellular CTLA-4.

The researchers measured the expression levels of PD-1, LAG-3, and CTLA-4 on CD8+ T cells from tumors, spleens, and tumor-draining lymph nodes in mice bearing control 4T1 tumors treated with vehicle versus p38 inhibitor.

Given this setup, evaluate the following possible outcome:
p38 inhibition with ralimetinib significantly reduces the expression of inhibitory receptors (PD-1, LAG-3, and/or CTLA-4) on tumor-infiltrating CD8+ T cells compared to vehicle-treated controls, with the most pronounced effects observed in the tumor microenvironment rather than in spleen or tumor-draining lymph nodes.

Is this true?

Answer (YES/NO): NO